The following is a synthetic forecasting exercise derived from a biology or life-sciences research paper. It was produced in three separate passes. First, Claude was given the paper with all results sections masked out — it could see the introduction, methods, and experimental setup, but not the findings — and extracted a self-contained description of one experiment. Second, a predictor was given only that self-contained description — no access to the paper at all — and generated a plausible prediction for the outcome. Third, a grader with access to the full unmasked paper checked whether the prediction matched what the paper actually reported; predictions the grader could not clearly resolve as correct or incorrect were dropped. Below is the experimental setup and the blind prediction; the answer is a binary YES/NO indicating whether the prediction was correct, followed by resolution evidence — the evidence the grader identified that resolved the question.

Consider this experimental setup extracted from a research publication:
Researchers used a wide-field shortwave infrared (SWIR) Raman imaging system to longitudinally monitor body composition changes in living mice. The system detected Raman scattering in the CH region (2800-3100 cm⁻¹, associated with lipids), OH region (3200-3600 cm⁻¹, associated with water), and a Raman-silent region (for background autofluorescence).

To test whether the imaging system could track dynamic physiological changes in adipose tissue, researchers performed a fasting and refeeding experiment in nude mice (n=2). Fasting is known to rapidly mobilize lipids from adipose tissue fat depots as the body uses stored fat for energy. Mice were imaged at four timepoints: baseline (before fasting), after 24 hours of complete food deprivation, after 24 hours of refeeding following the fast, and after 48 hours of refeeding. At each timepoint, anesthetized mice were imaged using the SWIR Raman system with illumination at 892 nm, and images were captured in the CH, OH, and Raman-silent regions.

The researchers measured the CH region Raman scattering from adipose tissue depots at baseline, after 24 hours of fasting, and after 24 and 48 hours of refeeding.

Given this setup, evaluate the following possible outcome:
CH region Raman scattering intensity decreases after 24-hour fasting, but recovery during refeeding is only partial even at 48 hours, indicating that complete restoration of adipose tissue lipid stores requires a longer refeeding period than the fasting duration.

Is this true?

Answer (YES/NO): NO